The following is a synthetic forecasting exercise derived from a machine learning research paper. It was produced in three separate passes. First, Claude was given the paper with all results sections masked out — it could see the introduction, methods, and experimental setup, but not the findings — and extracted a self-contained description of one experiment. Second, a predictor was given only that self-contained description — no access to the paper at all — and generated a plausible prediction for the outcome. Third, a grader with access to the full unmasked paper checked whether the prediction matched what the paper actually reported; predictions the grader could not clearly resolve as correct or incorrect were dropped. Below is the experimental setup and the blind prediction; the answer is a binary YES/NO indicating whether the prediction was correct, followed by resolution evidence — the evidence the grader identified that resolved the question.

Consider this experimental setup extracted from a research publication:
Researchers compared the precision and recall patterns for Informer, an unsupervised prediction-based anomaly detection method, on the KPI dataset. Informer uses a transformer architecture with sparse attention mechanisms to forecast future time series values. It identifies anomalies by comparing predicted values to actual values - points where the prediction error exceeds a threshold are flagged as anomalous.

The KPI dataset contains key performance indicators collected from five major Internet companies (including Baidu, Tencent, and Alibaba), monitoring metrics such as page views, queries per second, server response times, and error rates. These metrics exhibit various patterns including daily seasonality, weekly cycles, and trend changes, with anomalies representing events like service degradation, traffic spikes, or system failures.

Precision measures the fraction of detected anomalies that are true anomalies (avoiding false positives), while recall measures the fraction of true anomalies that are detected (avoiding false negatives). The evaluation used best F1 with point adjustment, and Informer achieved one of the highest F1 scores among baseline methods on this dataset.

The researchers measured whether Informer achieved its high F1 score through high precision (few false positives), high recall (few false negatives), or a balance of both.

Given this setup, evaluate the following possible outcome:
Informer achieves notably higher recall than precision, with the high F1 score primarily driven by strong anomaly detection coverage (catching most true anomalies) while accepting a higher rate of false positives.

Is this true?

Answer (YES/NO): NO